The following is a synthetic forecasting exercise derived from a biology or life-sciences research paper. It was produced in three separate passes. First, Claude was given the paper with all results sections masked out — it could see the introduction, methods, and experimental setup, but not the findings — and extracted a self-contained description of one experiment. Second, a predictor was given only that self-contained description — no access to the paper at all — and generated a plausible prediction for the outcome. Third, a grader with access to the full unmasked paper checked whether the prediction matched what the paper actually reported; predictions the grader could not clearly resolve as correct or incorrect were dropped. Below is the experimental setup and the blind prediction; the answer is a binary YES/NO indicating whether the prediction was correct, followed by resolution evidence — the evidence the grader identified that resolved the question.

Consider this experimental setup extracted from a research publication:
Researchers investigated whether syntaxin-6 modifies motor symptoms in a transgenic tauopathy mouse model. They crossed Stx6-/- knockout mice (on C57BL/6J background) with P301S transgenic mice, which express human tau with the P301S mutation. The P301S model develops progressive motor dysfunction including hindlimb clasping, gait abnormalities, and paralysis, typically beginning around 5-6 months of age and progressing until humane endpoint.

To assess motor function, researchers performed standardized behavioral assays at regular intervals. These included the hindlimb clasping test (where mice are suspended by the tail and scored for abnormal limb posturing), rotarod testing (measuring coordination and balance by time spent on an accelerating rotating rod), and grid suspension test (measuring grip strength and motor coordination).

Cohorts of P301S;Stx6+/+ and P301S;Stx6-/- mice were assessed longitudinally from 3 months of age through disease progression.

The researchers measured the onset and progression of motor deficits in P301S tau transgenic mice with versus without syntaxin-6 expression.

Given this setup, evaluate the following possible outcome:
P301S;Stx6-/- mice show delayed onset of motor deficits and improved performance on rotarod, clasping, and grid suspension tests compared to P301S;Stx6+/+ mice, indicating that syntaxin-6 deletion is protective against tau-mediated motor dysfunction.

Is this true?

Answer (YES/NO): NO